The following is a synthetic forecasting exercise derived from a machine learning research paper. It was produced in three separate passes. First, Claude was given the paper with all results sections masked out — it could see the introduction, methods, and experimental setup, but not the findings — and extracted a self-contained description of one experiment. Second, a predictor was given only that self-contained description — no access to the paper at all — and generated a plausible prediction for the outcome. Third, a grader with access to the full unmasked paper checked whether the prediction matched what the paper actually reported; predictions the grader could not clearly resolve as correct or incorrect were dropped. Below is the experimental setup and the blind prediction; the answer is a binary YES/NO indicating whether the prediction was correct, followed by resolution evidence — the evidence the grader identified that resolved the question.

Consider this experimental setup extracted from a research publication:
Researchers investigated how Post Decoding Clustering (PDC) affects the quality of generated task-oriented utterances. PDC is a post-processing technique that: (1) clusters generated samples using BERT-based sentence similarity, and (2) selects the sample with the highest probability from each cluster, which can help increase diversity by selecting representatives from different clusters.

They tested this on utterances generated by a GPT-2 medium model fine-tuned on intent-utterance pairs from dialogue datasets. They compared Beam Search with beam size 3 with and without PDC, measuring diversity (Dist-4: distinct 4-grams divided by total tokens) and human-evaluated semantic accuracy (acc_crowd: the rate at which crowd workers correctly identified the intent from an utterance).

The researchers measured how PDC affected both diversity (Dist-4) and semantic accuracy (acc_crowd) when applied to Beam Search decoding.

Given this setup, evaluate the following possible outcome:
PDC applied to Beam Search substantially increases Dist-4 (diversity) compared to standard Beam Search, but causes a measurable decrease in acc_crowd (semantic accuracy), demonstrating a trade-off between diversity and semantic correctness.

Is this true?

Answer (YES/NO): NO